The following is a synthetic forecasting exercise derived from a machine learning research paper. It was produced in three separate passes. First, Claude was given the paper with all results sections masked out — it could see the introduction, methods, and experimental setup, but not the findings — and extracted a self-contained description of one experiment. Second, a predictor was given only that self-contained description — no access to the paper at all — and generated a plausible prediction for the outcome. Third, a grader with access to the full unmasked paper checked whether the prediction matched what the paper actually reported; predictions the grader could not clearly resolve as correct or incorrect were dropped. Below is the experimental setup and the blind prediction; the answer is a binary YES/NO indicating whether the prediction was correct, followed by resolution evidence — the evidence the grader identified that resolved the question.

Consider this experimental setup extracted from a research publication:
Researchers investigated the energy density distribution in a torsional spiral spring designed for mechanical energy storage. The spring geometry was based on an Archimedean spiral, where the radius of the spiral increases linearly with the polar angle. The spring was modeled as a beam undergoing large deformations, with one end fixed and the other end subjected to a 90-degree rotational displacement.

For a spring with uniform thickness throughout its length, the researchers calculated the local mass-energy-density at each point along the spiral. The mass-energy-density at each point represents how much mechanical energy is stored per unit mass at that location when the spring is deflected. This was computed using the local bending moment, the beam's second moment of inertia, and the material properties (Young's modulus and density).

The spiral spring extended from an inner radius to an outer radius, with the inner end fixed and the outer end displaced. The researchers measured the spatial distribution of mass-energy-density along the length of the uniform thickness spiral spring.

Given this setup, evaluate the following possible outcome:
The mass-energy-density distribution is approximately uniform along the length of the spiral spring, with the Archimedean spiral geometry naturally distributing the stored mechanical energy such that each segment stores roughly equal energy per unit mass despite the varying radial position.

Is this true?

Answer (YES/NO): NO